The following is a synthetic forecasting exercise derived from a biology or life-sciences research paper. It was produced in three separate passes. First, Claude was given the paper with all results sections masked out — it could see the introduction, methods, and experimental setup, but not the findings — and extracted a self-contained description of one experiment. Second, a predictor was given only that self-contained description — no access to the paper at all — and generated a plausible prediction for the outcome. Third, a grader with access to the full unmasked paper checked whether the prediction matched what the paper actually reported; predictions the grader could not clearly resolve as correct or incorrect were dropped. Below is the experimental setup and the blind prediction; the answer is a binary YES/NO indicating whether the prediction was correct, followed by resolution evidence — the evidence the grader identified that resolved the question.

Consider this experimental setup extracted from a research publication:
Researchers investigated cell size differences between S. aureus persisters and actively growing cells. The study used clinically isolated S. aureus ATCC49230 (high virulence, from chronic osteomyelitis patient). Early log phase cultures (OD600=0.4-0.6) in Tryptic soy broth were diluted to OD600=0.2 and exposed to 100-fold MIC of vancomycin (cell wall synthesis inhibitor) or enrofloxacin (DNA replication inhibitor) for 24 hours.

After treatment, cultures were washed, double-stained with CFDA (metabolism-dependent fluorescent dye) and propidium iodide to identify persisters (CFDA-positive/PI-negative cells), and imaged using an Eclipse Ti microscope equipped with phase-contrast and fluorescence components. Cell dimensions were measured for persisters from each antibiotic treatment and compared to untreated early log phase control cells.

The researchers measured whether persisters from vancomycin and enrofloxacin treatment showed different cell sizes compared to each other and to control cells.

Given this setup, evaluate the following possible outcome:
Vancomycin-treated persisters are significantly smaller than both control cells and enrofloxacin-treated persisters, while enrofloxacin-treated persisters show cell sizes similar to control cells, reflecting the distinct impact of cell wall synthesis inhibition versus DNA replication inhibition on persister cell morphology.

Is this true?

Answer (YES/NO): NO